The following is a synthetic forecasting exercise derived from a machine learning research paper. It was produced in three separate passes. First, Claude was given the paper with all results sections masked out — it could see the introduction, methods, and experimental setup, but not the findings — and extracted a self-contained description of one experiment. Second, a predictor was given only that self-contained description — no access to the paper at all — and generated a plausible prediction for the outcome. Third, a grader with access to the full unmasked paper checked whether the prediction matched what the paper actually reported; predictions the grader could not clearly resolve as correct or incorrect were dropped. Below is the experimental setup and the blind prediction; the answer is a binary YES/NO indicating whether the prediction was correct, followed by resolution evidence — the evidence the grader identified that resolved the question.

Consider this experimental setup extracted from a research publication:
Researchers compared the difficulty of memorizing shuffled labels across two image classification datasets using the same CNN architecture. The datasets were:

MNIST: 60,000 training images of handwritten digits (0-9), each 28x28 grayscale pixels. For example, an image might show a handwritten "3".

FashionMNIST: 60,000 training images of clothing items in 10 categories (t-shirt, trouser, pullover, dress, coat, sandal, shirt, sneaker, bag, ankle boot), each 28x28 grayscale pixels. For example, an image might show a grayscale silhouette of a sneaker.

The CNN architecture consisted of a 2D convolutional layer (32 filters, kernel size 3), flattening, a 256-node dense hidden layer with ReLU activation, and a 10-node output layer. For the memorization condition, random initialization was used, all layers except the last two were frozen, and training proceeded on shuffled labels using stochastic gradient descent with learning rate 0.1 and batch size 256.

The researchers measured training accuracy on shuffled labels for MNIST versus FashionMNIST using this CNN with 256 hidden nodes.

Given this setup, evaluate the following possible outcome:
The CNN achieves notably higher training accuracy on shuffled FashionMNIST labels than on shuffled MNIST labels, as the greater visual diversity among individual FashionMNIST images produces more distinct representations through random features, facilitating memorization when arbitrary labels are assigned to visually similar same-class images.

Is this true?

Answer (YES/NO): NO